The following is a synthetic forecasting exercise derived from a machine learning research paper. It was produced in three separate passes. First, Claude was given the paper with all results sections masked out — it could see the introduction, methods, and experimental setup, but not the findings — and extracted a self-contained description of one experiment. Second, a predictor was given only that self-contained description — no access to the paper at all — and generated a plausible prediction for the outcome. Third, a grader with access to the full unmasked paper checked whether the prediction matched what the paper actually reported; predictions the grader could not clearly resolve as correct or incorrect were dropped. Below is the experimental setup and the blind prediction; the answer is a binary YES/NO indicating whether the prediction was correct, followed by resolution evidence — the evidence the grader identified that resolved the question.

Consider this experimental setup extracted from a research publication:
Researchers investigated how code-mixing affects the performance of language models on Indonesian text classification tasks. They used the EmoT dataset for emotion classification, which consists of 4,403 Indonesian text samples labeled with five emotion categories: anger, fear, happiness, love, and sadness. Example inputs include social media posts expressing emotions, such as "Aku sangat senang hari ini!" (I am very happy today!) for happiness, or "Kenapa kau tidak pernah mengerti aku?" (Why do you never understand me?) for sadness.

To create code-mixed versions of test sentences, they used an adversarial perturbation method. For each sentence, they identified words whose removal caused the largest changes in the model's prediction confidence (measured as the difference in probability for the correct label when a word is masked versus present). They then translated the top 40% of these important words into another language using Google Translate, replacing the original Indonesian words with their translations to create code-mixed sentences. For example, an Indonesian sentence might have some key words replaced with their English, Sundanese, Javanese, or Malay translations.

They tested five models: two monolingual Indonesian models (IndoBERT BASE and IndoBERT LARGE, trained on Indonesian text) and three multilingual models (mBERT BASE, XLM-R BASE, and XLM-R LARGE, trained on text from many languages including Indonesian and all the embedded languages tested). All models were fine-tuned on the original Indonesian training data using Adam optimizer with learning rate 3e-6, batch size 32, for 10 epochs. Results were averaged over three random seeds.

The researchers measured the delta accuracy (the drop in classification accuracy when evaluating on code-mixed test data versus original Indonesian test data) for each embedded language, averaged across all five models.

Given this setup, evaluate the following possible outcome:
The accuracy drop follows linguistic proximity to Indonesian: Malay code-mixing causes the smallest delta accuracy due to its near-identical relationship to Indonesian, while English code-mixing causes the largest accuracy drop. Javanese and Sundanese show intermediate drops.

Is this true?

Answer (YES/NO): NO